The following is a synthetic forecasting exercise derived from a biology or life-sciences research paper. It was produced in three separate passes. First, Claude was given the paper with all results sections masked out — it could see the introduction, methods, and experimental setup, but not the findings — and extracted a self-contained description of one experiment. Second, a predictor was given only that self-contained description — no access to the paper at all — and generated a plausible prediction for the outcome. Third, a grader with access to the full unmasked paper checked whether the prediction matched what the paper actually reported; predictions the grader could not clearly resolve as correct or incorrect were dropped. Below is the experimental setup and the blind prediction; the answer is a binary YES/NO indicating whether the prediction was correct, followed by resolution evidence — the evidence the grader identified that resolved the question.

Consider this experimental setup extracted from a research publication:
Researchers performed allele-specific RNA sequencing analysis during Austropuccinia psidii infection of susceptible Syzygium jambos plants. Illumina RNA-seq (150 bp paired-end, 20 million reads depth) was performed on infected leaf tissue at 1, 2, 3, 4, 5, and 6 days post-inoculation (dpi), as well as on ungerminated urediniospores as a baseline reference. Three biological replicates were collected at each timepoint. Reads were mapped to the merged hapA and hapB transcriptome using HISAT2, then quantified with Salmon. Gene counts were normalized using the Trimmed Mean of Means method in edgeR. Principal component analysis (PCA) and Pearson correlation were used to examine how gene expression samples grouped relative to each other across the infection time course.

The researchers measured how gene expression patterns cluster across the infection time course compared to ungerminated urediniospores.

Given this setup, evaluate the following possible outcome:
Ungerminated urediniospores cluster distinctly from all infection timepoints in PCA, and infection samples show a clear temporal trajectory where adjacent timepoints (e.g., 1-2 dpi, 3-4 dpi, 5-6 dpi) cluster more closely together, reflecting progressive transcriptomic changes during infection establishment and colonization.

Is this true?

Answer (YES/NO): NO